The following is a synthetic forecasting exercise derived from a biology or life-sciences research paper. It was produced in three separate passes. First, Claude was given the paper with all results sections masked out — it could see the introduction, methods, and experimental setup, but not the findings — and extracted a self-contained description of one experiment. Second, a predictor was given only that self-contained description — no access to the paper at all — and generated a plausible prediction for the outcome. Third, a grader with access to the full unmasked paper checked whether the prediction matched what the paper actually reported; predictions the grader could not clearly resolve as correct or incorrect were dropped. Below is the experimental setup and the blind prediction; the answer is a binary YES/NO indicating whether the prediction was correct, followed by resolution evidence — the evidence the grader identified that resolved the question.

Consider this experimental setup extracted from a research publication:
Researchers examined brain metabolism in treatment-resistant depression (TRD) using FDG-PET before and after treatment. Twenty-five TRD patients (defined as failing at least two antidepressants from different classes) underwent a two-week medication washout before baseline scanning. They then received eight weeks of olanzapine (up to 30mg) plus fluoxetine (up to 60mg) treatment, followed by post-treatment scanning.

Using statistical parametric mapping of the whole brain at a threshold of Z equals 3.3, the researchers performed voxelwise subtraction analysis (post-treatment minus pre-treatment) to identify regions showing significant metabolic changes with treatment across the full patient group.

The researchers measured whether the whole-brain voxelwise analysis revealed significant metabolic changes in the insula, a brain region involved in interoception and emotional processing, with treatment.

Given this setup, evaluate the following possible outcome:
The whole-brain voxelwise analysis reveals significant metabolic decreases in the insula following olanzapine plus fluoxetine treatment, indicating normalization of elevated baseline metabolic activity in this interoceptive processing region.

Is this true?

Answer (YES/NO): NO